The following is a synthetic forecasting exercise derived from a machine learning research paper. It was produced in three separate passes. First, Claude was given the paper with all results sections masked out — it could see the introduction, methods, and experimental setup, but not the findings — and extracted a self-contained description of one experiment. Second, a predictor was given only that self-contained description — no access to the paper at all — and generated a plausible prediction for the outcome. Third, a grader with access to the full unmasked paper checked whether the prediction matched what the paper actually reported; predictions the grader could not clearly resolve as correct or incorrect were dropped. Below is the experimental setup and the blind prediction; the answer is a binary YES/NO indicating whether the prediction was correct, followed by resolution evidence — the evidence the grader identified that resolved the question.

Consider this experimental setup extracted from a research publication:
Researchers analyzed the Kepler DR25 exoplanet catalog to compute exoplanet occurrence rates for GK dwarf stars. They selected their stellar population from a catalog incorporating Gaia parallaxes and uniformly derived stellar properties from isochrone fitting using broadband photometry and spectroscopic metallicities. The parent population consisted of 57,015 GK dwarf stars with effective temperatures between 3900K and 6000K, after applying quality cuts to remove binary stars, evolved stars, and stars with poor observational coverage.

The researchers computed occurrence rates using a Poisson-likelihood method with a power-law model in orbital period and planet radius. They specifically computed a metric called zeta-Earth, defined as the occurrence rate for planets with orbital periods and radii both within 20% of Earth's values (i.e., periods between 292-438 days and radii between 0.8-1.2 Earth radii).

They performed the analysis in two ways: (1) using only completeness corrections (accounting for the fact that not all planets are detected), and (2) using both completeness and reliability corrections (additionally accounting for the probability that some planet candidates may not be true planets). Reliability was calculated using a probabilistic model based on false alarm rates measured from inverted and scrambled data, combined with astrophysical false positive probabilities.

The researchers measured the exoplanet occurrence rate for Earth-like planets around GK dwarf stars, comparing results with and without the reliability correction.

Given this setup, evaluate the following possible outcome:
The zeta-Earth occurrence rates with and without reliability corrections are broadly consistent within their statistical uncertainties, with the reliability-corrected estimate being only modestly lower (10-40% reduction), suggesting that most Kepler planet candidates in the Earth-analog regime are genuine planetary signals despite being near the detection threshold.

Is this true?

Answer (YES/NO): NO